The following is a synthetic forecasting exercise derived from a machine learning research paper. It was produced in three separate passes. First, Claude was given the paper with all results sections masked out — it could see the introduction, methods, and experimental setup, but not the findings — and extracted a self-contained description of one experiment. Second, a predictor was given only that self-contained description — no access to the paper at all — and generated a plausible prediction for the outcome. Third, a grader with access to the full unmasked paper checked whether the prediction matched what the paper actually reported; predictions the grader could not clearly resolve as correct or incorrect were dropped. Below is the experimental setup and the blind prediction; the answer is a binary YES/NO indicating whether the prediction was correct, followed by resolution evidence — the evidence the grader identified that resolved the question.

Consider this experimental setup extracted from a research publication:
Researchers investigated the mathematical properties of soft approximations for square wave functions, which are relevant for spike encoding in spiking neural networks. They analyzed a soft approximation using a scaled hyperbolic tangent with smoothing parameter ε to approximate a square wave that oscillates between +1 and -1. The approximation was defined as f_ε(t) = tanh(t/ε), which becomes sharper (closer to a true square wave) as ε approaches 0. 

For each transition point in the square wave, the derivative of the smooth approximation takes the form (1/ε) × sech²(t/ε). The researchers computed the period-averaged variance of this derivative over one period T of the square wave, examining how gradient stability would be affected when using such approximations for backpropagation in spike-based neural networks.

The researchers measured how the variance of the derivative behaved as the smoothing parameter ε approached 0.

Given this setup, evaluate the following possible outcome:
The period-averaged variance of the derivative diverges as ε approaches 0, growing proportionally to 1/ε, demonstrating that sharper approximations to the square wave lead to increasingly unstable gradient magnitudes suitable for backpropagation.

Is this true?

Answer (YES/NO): NO